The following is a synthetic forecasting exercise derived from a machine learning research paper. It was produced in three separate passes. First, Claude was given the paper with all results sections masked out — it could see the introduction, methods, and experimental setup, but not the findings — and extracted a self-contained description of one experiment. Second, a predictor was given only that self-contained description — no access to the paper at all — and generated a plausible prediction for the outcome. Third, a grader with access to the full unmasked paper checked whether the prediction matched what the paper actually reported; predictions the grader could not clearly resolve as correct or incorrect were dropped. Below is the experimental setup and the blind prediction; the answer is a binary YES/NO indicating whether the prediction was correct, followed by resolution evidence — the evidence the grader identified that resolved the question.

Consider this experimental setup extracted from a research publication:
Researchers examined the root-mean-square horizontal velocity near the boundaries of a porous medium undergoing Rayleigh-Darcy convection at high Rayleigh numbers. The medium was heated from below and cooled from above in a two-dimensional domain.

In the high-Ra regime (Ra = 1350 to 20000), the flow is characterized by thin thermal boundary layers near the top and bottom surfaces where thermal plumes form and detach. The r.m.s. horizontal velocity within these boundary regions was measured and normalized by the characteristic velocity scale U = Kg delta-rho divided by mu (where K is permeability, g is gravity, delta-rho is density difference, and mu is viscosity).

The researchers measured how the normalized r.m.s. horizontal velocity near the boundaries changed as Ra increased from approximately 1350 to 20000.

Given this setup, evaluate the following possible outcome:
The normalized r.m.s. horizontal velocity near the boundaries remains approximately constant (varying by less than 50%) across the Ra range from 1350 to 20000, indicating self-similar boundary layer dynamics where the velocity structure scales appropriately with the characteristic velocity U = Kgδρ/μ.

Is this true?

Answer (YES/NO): YES